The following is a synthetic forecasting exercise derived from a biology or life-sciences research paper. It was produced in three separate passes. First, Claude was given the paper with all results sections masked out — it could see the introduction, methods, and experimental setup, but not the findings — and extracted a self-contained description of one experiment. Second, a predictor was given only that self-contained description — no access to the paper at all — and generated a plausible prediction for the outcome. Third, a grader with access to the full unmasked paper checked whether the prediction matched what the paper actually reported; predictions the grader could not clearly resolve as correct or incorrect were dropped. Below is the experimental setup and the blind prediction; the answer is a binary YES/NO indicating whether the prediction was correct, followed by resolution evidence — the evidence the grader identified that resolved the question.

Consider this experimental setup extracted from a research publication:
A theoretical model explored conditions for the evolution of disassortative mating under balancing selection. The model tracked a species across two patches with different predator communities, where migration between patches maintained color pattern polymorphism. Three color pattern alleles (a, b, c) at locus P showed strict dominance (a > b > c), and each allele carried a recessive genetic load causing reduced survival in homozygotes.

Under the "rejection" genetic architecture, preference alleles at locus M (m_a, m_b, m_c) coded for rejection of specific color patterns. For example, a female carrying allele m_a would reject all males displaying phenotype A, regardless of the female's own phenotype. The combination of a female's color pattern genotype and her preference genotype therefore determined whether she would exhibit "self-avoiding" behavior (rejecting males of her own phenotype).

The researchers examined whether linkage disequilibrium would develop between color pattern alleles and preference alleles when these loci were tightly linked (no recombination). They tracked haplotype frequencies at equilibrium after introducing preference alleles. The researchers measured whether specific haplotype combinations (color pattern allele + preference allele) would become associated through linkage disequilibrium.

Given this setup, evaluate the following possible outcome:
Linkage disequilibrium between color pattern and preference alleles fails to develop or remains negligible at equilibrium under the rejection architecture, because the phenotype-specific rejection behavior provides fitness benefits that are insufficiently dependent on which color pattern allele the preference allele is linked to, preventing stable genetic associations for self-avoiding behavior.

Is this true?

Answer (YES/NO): NO